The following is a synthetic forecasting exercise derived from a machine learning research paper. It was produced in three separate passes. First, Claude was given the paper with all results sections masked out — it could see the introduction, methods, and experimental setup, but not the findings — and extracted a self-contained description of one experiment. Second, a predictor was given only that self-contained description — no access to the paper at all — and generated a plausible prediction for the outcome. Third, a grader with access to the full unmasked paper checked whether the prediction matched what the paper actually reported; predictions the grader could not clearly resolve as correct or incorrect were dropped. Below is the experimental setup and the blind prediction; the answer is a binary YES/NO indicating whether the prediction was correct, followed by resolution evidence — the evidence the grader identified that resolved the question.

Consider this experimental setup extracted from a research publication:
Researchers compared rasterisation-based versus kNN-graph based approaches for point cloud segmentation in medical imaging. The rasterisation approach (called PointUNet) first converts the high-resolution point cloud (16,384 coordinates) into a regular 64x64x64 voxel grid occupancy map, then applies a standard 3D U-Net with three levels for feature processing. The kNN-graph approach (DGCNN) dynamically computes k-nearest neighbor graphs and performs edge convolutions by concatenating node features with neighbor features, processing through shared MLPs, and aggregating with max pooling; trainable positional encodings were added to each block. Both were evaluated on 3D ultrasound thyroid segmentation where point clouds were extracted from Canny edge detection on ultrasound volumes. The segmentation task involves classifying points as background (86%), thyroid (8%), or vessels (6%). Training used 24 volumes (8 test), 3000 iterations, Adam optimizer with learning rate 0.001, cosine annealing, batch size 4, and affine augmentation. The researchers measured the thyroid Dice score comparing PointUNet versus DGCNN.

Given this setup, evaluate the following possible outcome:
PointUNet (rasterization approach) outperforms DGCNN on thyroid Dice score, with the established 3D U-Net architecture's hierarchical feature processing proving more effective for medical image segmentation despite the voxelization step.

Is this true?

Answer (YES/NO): YES